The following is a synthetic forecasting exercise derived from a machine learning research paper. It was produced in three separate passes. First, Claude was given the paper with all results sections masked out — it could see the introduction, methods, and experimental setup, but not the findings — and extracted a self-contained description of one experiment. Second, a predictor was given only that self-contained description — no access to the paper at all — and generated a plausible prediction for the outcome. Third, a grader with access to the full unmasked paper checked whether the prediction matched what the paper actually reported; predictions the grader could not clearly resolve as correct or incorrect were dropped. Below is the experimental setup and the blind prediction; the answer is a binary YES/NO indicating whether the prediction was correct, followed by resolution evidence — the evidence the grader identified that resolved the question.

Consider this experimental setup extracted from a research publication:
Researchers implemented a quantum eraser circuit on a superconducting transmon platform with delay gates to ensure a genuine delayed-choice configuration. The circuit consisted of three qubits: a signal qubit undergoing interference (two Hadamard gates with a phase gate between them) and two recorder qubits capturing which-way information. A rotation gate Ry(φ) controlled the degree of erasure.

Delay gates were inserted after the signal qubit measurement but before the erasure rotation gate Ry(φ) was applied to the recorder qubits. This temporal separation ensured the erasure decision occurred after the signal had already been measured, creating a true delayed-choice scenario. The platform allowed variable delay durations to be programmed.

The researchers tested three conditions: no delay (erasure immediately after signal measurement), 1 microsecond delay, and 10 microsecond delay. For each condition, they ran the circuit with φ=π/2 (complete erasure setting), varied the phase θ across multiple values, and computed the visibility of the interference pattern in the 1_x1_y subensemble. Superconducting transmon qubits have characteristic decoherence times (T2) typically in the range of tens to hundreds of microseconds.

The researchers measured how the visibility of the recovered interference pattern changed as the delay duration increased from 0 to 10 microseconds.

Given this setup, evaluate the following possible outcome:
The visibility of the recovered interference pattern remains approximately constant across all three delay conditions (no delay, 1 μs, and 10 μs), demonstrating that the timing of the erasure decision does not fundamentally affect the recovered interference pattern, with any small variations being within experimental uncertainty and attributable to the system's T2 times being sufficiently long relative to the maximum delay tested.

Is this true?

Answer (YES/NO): NO